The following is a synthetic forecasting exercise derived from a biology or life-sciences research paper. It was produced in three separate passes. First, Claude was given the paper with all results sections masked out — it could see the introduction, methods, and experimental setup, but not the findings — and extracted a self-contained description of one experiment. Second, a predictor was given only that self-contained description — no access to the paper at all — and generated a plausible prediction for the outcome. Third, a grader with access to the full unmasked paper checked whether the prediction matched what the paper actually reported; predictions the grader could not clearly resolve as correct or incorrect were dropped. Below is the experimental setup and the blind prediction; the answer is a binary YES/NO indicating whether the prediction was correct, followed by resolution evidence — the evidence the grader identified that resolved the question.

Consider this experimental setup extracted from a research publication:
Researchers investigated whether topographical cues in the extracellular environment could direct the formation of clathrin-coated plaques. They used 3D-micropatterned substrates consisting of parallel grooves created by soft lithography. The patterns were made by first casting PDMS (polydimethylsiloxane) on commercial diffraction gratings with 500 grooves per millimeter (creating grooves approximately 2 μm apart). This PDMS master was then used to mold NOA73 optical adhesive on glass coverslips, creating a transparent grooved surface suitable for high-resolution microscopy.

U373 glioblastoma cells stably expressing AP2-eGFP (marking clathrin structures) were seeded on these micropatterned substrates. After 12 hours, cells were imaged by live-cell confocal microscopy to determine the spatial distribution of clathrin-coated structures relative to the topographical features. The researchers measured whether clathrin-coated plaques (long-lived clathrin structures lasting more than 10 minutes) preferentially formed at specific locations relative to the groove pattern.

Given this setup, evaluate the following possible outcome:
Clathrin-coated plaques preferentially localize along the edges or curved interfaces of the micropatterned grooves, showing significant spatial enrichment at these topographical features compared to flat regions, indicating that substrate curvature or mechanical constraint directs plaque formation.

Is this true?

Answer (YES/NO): NO